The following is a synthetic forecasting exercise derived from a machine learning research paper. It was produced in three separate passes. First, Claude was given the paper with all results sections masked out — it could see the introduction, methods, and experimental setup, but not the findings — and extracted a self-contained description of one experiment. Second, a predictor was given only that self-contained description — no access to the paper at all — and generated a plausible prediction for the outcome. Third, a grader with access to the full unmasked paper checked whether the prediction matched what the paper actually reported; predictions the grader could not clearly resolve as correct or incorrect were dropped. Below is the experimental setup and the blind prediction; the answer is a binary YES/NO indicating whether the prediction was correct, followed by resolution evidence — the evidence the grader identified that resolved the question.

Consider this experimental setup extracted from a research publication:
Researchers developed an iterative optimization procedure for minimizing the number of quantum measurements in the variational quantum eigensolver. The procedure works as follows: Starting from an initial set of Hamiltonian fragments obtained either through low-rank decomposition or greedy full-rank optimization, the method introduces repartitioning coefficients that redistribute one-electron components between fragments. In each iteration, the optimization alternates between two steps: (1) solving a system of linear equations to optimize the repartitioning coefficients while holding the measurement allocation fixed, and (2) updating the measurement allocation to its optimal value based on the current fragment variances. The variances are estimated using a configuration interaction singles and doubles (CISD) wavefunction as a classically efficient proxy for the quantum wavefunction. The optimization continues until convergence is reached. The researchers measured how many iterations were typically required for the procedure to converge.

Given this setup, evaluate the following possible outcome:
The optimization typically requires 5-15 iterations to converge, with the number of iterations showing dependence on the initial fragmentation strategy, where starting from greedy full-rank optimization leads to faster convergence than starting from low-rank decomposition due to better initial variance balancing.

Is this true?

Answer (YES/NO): NO